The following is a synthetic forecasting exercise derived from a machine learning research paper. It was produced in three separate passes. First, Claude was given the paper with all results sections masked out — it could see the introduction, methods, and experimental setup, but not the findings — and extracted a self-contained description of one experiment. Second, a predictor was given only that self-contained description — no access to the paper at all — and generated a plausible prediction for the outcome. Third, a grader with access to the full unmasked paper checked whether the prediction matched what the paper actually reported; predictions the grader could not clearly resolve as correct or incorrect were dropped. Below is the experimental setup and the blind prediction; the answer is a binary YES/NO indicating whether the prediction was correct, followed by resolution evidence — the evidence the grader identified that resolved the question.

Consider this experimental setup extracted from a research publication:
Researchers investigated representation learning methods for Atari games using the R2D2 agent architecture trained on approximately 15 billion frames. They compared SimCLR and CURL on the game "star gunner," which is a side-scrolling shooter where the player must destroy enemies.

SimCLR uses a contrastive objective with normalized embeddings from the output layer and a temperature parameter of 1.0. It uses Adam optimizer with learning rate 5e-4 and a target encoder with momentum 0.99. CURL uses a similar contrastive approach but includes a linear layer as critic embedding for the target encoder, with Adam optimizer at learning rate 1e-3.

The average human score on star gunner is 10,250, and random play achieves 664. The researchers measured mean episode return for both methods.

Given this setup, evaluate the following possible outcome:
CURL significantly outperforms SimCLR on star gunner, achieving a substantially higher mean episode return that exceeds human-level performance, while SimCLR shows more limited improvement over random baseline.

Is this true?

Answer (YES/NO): NO